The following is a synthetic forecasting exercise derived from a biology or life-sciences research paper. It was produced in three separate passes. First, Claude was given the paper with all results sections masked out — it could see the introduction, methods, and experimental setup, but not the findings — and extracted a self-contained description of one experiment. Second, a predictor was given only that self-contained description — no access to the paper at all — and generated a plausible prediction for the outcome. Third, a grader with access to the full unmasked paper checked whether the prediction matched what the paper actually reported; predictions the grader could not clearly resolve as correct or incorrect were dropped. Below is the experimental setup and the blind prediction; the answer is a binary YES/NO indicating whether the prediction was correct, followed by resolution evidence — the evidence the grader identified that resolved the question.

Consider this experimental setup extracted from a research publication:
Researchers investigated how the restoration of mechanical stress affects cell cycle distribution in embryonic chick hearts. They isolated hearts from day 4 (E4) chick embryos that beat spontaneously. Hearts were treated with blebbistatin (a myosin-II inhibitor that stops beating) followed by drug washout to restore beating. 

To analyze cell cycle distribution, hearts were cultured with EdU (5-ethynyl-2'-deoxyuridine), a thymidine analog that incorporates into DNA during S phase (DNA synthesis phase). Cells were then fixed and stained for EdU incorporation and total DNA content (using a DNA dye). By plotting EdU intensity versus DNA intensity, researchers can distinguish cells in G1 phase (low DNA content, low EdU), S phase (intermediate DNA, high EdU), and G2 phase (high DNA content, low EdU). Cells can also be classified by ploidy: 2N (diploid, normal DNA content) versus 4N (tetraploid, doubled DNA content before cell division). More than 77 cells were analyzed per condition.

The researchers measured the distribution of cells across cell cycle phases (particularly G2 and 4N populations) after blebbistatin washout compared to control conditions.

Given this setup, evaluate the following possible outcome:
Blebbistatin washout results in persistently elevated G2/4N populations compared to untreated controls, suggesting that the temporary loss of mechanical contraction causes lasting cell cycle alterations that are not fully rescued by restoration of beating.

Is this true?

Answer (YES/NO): YES